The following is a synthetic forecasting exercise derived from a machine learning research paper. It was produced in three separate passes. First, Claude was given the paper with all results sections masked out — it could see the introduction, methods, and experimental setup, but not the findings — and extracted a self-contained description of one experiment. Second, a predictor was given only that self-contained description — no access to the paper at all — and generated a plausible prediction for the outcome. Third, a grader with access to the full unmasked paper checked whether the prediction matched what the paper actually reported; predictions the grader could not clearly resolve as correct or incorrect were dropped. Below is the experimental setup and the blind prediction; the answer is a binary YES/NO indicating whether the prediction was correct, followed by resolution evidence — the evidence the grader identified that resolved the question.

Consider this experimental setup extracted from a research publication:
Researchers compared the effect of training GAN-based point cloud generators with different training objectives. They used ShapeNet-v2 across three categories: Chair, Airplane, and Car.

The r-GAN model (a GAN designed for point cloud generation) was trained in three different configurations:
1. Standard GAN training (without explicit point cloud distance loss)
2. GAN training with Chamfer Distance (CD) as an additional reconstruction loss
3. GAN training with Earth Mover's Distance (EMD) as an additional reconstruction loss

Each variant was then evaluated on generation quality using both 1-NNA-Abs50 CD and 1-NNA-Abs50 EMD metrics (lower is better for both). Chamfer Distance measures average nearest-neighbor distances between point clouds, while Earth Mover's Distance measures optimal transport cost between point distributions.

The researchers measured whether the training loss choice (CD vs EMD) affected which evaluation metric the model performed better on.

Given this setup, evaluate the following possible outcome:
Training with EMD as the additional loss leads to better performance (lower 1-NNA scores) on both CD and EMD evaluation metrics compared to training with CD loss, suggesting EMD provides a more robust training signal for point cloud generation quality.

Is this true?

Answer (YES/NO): NO